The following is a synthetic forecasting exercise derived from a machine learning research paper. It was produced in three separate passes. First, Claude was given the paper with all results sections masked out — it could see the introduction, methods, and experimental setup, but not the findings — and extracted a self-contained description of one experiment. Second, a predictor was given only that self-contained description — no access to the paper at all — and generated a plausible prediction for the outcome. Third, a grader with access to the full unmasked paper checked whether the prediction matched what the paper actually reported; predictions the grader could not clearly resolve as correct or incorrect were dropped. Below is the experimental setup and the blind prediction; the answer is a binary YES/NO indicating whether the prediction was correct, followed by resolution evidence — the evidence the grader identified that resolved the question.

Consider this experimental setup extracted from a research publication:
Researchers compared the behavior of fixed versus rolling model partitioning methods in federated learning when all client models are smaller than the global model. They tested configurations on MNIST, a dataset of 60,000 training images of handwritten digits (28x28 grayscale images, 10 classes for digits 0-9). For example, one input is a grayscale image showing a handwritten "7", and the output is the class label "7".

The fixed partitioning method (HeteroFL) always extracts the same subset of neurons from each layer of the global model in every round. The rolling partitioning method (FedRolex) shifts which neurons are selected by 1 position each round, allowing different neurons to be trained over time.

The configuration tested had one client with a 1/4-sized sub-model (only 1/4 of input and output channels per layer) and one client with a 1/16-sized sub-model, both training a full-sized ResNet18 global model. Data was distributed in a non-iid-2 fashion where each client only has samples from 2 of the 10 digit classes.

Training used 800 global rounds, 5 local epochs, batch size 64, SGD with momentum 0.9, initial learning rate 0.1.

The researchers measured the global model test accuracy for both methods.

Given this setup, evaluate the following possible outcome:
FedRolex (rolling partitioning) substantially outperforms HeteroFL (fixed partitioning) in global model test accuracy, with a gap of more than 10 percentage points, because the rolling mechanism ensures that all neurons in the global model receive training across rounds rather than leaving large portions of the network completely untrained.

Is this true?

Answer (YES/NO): YES